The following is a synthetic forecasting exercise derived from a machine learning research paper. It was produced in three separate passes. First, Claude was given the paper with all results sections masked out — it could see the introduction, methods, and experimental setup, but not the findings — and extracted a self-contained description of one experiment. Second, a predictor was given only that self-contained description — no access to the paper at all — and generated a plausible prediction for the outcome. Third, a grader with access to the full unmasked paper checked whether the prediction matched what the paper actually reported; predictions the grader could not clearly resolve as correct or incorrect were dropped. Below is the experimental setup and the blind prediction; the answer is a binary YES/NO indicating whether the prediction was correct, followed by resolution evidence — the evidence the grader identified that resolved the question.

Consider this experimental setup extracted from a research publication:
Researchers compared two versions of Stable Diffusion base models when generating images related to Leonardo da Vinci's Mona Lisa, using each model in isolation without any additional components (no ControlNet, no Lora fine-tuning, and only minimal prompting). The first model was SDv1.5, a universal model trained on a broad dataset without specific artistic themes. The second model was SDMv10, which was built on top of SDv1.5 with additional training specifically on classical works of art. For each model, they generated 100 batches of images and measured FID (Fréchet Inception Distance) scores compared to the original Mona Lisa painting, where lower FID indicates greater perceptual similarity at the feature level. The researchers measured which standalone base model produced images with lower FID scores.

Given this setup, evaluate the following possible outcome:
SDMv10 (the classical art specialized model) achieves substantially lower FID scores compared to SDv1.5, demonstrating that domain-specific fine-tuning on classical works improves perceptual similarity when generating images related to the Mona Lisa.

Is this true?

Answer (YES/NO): NO